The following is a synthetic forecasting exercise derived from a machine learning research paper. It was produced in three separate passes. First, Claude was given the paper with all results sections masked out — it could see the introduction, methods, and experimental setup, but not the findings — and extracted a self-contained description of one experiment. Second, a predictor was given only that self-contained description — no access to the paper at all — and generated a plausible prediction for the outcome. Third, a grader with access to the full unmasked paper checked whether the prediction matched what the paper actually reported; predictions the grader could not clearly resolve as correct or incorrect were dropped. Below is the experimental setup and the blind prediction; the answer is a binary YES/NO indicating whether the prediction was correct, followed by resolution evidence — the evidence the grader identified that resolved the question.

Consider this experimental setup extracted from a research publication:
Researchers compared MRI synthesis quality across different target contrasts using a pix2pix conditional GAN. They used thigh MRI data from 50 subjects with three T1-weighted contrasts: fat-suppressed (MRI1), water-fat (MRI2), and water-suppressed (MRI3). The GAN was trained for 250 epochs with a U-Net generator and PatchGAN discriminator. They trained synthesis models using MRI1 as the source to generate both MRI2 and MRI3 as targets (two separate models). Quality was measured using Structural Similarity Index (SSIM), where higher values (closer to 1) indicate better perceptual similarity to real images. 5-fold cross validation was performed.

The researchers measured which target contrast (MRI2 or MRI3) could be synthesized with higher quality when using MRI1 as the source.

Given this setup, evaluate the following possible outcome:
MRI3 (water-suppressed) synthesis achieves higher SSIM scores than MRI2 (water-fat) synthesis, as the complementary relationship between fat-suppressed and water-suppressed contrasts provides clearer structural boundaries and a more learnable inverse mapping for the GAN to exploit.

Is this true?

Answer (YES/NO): YES